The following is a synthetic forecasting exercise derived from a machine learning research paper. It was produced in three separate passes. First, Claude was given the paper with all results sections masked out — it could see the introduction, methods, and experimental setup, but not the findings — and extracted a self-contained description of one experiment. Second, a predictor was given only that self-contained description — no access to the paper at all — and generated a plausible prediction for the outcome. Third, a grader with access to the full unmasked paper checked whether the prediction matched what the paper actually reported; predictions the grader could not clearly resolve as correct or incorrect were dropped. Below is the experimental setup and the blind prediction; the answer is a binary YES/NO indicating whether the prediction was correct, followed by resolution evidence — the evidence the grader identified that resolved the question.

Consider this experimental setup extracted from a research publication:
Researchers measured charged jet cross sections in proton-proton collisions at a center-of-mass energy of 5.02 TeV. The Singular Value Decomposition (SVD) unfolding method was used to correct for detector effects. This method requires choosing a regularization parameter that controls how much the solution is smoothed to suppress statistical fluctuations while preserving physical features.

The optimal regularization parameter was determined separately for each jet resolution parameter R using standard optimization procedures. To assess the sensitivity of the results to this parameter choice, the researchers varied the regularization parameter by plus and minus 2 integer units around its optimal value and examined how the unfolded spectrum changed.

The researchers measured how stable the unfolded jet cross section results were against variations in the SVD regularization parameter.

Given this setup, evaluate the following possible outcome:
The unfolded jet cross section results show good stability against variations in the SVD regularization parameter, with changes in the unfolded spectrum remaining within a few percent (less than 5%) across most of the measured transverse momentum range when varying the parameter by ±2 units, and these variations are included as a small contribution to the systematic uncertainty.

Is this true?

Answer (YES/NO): YES